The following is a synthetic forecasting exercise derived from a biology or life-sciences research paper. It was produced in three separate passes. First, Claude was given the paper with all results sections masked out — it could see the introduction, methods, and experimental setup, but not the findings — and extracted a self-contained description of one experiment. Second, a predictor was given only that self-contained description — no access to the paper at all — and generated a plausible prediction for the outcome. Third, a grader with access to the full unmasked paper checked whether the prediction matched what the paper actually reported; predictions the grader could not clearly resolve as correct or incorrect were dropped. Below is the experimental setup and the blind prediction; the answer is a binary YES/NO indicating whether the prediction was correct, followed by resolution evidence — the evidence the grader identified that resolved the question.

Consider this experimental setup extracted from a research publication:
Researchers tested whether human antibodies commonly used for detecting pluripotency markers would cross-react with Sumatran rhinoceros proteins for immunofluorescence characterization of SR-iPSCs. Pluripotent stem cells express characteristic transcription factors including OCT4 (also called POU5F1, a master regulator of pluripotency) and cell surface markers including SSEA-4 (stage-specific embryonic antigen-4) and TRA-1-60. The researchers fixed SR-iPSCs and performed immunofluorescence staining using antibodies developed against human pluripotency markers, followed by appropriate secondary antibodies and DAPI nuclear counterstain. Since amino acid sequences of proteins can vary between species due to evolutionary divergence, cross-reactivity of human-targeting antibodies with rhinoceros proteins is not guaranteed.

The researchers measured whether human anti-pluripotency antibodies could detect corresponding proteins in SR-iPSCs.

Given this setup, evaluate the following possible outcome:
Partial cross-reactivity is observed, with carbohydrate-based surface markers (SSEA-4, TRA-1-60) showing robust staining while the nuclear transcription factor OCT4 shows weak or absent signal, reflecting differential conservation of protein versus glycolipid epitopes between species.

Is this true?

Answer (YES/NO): NO